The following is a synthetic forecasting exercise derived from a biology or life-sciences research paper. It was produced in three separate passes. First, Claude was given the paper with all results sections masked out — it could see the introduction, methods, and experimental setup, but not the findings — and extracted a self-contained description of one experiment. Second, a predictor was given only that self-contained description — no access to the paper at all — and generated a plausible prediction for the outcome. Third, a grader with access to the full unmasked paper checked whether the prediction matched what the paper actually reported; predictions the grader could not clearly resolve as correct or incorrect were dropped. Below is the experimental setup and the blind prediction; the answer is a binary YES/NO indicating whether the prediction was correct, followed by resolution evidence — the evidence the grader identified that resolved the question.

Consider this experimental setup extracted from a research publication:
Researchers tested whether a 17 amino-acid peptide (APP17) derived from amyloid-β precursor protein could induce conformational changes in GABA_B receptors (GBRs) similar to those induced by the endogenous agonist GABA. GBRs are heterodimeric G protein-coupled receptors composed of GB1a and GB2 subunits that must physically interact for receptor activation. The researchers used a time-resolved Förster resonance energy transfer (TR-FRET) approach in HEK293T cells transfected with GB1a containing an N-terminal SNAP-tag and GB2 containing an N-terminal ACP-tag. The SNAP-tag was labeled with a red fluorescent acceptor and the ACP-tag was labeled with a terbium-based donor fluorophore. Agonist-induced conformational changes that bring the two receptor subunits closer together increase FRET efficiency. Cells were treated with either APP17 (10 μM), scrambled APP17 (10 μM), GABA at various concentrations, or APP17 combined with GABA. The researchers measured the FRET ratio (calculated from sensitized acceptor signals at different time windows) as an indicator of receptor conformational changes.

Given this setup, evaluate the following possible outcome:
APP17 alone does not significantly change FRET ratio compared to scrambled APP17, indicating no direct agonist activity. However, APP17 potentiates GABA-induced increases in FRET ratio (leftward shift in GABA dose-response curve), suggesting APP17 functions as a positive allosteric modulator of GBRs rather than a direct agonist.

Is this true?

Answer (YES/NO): NO